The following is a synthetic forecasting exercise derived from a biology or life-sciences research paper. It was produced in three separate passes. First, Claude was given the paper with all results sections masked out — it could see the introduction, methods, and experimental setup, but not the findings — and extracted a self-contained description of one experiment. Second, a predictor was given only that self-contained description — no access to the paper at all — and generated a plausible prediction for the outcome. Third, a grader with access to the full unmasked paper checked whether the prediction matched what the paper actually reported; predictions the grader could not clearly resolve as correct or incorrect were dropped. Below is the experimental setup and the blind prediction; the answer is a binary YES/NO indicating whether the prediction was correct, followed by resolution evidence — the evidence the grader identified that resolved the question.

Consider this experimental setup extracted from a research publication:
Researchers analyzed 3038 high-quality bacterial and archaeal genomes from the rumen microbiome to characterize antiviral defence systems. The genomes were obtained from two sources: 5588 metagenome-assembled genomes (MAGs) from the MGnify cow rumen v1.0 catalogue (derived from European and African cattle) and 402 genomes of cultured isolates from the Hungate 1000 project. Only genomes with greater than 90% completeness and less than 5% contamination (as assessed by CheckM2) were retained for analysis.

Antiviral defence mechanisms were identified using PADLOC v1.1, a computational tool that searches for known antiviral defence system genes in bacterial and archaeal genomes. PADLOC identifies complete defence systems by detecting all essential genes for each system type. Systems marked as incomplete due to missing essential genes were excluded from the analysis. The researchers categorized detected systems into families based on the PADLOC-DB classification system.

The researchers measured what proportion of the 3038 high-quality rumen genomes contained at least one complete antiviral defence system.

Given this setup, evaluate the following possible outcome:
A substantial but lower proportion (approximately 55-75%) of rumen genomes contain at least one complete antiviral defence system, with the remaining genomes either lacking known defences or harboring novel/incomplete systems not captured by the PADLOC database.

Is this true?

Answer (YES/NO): NO